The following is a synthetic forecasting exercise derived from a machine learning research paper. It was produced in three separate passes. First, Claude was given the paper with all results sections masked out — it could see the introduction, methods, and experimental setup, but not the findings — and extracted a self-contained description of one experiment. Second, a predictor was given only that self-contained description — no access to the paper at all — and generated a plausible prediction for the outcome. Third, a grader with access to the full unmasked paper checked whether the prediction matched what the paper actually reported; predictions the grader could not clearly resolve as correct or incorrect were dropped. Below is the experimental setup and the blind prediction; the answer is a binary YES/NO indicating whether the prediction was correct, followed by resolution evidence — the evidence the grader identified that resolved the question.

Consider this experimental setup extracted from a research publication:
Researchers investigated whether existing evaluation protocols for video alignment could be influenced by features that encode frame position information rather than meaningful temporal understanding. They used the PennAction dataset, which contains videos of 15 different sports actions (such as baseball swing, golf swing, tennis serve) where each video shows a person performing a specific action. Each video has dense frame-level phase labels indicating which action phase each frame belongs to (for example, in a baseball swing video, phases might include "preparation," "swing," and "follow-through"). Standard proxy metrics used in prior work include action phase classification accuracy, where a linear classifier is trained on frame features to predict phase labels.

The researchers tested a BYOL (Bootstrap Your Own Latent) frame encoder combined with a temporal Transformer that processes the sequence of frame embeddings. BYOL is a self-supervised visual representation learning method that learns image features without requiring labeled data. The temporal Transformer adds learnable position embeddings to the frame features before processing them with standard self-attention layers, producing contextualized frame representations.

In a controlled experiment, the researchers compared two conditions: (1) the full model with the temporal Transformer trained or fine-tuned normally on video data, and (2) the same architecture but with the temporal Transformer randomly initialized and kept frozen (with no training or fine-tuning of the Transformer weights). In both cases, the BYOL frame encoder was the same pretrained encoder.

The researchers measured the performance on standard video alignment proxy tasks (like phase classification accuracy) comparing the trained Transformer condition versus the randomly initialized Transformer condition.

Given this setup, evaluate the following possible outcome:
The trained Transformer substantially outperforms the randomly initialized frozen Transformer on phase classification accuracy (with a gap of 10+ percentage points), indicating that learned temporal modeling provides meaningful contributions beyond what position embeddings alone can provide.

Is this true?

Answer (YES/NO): NO